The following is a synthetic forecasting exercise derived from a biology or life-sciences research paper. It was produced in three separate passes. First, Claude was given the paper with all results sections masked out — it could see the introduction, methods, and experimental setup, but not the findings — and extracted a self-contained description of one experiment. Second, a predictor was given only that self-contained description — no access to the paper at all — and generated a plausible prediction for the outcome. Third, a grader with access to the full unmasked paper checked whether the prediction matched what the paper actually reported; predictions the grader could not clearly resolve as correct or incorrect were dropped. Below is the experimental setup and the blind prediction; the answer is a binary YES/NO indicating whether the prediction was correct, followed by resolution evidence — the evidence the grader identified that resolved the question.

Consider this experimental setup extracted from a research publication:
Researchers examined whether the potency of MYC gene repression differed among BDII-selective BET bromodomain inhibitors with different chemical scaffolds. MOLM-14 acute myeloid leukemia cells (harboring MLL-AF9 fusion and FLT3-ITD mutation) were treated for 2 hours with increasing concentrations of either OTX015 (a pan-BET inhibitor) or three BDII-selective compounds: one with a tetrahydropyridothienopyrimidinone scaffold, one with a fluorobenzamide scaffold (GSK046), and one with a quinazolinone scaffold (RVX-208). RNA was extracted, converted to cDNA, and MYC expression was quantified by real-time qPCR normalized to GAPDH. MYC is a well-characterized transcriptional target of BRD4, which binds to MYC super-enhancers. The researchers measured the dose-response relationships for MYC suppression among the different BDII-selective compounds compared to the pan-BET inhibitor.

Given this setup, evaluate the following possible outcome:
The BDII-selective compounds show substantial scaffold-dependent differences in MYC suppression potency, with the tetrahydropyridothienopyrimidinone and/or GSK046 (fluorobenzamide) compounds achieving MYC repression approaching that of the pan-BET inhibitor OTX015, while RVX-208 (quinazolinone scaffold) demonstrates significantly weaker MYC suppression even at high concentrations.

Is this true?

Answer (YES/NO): NO